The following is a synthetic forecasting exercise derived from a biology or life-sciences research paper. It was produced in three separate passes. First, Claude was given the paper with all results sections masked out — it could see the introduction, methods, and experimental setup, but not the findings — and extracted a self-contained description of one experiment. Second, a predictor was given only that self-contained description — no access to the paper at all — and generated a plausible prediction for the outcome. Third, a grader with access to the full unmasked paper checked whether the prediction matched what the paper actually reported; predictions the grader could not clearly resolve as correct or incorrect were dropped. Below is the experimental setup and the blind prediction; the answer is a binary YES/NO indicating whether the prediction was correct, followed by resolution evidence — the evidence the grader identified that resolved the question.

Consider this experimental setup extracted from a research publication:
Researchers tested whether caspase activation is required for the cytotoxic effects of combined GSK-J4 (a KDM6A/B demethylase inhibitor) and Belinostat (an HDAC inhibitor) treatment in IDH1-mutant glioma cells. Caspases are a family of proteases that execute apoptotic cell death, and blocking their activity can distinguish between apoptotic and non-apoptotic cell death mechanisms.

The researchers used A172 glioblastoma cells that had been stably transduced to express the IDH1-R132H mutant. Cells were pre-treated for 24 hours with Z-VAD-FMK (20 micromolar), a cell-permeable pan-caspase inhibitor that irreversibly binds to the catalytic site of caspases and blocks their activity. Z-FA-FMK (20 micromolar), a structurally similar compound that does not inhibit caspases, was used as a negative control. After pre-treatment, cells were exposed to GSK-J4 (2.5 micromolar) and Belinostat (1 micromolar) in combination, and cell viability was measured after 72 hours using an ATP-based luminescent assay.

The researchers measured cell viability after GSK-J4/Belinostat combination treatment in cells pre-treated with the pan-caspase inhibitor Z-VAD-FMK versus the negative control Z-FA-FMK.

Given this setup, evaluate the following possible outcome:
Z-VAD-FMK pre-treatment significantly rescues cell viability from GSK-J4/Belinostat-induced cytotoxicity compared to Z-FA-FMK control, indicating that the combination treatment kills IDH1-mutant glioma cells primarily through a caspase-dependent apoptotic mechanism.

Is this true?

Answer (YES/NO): YES